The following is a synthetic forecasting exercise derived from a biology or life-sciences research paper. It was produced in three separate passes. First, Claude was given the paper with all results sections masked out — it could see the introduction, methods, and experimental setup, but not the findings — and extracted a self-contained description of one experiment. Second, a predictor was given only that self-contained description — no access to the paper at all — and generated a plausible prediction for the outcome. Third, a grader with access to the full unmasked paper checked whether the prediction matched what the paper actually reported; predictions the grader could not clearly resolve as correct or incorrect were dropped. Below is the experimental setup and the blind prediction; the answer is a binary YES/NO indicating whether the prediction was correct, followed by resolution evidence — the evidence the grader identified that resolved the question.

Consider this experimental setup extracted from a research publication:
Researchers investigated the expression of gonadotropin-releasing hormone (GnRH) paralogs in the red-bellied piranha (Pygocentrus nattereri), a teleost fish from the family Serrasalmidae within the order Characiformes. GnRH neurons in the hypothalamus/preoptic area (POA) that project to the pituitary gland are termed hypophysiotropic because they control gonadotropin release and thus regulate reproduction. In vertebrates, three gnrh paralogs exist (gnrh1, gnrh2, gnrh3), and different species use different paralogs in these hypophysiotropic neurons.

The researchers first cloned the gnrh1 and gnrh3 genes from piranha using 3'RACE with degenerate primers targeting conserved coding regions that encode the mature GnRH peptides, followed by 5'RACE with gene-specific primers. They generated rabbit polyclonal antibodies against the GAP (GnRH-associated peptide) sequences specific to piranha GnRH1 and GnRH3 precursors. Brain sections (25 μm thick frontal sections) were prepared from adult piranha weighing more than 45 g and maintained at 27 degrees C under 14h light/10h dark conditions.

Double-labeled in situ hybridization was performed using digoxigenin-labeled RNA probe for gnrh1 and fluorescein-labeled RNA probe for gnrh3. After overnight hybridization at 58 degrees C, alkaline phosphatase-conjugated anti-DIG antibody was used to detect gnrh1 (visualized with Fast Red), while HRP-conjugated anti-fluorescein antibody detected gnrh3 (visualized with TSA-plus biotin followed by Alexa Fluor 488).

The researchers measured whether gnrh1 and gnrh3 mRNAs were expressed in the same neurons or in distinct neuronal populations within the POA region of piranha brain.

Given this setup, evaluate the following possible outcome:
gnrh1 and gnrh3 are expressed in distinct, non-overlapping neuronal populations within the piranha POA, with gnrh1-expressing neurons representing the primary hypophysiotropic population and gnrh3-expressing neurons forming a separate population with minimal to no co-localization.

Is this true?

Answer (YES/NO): NO